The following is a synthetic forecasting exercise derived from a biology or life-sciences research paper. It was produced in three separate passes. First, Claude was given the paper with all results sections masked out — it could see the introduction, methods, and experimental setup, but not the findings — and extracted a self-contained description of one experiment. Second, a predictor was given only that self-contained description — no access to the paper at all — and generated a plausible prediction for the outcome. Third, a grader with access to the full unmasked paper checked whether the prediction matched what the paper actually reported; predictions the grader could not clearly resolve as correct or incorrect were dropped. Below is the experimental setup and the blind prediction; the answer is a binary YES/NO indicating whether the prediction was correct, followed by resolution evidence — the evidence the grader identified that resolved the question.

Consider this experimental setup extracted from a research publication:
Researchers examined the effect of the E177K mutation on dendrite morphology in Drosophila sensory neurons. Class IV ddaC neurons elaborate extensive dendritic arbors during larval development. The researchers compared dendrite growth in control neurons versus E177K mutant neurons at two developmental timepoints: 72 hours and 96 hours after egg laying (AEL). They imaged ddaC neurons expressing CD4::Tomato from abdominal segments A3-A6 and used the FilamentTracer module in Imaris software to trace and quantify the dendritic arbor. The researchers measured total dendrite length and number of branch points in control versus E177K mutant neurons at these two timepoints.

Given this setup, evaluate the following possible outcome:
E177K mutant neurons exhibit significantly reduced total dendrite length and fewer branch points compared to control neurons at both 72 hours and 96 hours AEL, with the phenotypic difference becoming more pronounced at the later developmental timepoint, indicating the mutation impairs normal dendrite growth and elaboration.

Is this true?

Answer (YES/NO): YES